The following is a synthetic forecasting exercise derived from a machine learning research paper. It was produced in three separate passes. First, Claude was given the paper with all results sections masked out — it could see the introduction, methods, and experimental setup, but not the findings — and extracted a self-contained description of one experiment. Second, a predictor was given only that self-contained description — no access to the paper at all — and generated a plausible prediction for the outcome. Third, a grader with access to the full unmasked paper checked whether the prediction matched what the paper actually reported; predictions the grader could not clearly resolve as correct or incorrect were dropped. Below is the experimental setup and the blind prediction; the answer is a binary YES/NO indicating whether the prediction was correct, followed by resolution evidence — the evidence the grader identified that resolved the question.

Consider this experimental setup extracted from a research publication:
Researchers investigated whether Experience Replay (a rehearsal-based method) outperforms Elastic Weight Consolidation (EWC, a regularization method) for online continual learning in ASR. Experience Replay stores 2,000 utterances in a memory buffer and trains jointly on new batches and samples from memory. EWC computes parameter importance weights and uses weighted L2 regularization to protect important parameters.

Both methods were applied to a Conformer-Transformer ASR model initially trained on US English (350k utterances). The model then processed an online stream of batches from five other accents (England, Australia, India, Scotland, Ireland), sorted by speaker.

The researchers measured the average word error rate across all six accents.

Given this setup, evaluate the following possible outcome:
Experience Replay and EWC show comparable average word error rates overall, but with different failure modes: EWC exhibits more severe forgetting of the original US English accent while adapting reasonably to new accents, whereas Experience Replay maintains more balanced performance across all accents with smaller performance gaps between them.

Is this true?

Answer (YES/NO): NO